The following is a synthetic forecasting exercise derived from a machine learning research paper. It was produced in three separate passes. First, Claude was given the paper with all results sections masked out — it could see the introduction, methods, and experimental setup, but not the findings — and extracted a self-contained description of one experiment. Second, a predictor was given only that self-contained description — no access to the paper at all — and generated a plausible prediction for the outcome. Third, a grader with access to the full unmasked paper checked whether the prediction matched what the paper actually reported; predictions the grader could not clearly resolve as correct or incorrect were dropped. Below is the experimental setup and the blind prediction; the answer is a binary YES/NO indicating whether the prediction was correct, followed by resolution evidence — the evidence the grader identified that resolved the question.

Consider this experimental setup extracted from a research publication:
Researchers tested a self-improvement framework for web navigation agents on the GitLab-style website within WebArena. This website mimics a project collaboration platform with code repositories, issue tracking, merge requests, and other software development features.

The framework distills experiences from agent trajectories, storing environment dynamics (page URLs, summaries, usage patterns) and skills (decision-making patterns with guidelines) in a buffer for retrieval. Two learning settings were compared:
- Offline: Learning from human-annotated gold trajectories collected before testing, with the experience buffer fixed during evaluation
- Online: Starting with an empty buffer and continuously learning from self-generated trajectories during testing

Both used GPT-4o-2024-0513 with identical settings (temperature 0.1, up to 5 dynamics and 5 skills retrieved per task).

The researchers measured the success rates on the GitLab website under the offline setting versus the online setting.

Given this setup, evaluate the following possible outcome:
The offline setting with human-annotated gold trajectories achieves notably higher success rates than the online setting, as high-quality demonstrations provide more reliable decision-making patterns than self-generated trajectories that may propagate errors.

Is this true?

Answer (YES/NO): NO